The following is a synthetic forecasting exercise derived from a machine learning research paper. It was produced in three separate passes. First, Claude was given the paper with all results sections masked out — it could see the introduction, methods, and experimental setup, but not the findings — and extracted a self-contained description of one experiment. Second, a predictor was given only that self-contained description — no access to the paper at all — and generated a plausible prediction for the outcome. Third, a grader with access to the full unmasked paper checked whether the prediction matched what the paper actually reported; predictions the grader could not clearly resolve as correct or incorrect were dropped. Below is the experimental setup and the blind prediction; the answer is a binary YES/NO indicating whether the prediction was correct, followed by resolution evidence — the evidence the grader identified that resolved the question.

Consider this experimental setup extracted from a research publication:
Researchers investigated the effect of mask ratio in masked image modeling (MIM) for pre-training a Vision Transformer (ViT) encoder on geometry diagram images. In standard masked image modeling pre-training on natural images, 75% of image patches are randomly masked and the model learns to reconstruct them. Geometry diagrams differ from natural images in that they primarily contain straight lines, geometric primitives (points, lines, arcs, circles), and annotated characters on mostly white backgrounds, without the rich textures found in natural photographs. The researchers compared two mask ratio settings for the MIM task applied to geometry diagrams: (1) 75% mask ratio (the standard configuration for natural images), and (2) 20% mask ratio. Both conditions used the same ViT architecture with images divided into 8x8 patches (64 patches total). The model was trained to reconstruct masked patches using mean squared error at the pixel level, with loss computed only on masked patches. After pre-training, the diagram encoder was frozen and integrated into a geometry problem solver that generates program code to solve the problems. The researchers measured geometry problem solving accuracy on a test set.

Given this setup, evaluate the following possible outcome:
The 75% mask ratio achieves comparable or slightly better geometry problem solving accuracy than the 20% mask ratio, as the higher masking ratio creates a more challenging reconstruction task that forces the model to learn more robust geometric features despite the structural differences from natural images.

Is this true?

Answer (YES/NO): NO